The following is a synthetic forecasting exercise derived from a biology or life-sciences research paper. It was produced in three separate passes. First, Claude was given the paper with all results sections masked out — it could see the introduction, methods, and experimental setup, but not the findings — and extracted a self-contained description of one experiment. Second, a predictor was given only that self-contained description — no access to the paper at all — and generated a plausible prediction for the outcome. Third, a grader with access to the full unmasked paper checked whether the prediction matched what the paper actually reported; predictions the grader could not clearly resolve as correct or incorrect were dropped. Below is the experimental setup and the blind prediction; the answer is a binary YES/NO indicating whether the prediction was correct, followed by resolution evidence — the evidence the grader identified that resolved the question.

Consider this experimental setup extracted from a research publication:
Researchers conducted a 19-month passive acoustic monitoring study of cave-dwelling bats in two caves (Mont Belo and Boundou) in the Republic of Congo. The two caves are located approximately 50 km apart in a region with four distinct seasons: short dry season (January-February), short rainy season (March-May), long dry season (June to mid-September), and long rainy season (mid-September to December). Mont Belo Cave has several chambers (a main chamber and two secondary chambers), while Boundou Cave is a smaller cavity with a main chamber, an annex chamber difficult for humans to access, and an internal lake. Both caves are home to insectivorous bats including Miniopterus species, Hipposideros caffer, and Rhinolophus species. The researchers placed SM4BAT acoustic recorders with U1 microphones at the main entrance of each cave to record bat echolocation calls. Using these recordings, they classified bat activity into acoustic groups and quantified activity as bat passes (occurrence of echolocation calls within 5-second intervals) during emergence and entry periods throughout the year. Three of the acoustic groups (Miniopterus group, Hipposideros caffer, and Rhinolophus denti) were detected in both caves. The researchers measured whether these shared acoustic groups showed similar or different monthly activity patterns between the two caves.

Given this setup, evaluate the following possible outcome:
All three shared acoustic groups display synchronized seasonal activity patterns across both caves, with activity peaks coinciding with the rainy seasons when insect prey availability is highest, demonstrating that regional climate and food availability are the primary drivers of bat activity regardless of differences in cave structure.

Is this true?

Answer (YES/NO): NO